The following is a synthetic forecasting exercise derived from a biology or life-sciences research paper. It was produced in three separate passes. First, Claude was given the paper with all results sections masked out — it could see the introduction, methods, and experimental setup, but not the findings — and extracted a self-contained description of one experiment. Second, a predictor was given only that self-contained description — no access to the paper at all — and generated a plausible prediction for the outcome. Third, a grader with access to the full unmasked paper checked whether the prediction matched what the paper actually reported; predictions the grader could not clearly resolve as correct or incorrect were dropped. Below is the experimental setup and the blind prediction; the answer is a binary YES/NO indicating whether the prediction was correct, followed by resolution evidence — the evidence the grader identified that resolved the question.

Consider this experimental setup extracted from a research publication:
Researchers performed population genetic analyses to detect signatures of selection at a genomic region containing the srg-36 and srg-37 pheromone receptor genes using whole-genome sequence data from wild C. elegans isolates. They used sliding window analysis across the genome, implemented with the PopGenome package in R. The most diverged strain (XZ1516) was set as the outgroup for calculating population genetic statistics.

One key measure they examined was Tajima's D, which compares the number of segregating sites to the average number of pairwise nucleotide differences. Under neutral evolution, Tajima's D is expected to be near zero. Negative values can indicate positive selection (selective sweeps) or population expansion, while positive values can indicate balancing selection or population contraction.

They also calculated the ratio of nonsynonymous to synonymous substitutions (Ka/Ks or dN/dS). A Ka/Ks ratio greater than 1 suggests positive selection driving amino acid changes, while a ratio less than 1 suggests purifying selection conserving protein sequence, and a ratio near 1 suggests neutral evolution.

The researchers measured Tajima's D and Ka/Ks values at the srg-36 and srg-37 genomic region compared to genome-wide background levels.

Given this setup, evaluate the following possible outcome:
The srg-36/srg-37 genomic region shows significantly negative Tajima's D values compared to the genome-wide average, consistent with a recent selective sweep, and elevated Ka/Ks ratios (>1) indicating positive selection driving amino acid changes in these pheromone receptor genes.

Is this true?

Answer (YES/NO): NO